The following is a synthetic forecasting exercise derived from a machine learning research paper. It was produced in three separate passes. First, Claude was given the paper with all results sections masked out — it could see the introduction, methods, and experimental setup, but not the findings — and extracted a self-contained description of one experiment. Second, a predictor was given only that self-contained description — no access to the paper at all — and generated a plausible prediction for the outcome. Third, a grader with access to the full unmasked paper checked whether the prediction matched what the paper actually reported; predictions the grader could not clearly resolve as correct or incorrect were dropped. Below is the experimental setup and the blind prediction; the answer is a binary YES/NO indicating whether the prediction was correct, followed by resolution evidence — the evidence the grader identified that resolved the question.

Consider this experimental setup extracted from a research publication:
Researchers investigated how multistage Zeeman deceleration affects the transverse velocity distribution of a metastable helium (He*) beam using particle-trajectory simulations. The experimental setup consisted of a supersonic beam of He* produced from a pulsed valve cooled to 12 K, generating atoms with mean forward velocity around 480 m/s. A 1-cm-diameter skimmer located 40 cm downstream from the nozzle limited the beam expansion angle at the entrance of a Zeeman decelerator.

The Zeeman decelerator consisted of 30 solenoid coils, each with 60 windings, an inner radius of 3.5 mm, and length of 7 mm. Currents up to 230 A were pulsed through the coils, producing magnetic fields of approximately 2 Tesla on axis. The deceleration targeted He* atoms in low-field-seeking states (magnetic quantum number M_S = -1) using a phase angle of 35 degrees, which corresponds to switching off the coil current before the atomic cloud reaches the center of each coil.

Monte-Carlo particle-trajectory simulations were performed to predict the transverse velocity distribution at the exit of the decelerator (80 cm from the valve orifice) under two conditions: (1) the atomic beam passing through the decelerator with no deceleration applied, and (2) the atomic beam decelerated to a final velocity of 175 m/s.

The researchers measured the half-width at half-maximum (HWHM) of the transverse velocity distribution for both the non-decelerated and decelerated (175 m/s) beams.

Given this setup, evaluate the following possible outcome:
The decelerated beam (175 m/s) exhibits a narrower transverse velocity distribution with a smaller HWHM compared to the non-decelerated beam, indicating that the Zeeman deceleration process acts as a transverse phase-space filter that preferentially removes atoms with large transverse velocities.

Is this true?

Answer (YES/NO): NO